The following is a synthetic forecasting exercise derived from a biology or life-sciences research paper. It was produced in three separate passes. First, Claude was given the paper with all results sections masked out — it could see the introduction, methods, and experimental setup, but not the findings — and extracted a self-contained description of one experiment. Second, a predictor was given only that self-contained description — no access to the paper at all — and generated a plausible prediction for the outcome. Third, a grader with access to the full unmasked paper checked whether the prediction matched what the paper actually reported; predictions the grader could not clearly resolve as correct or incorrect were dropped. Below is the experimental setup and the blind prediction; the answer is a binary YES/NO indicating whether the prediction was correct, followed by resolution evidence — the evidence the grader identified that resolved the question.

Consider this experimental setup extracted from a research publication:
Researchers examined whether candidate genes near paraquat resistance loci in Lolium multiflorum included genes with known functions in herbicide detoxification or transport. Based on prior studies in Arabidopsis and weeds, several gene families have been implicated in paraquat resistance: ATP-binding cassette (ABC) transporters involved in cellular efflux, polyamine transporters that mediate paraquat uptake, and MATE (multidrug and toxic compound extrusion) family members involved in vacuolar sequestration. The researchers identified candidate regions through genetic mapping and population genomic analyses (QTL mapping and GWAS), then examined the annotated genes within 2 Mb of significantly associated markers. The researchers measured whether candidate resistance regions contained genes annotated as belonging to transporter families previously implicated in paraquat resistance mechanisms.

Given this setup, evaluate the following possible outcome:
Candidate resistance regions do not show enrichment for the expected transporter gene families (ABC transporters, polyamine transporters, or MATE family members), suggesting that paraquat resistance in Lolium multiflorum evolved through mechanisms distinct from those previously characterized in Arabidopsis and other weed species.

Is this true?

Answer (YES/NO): NO